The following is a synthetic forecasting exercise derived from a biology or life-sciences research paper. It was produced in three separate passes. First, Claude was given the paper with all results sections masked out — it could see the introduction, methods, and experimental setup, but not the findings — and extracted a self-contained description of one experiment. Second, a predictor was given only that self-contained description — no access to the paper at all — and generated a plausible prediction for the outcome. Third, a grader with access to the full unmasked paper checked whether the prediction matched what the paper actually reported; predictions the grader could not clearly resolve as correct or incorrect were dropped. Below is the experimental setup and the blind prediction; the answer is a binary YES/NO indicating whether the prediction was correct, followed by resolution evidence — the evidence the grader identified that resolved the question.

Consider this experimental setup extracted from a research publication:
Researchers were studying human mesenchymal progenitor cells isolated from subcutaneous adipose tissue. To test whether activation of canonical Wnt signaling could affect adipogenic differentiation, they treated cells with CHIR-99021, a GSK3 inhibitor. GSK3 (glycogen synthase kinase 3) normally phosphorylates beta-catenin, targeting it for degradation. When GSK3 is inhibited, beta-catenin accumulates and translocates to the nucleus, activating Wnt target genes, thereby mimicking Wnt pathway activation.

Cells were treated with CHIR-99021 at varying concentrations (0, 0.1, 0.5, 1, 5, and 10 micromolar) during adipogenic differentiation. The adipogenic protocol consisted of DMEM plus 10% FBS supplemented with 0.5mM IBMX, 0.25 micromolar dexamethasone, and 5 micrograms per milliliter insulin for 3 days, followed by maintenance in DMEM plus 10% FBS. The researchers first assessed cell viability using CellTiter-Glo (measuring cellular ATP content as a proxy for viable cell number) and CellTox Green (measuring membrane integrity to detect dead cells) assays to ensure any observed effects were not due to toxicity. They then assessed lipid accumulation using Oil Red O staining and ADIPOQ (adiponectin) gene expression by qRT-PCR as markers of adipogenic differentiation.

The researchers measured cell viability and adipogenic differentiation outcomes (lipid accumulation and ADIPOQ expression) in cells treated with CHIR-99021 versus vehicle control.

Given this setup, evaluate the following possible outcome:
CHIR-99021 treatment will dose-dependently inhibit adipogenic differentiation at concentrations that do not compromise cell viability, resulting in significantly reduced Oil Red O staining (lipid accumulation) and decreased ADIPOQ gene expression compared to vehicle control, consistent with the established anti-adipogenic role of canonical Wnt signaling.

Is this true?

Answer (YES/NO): NO